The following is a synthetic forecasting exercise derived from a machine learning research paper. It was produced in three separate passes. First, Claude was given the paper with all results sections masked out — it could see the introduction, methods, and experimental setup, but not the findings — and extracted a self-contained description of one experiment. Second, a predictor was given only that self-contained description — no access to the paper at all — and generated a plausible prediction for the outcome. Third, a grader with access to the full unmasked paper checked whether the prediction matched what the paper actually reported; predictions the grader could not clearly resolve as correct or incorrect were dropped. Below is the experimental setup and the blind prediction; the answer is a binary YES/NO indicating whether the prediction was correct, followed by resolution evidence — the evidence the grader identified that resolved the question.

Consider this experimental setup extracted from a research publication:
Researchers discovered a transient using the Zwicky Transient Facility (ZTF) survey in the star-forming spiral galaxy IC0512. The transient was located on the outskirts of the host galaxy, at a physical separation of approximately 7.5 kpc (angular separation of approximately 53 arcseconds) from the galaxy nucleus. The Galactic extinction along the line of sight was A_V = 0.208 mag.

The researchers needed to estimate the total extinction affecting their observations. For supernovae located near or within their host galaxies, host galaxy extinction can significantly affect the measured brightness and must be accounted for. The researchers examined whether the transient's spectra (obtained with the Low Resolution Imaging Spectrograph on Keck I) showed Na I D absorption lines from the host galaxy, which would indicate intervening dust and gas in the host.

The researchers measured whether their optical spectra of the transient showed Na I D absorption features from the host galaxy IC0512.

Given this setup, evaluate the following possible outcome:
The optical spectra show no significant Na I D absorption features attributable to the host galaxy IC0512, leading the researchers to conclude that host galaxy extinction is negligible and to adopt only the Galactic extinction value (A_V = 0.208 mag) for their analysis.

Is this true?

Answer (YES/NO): YES